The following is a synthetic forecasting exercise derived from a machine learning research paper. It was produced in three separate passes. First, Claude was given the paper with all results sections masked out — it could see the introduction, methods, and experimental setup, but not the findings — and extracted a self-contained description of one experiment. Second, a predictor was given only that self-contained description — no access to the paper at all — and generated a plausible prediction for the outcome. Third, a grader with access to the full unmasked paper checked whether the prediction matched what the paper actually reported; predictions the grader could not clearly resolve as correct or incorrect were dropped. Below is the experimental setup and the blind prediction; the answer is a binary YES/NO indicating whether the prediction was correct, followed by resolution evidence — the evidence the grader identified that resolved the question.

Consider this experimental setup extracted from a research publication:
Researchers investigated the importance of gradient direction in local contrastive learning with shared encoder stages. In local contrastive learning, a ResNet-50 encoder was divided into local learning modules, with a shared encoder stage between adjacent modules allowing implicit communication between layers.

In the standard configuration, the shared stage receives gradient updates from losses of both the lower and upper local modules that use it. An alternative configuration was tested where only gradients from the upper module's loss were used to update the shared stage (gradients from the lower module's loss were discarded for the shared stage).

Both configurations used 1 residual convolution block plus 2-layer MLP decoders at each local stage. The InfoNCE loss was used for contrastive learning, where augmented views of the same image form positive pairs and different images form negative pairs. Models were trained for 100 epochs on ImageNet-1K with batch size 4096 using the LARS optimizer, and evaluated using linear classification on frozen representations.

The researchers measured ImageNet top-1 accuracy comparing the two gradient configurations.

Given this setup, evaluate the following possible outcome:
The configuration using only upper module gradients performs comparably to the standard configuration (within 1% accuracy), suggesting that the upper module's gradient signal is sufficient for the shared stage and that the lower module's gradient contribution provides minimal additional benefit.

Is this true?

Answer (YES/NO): NO